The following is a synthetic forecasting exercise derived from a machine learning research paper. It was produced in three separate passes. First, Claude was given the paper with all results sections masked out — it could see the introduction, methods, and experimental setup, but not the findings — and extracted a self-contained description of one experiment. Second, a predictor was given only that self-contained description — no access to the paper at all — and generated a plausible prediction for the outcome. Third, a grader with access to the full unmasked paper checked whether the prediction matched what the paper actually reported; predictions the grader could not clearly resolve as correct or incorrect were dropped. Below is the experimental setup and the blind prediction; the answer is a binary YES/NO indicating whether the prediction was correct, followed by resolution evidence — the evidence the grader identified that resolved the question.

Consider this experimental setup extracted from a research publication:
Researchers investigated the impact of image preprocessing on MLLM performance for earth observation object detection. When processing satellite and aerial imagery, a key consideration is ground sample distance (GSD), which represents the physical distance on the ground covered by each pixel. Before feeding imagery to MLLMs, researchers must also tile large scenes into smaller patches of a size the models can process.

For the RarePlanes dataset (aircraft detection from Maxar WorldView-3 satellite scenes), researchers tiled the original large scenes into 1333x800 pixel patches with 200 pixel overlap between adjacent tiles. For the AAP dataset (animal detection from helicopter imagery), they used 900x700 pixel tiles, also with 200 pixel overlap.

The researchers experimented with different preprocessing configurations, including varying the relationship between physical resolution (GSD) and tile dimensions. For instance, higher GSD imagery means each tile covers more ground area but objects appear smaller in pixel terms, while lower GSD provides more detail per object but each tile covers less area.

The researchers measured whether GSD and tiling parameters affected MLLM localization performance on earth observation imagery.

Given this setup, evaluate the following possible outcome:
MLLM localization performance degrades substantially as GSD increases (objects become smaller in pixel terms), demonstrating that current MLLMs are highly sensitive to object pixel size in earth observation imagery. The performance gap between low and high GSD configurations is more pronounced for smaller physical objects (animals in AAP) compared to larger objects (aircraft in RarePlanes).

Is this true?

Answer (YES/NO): NO